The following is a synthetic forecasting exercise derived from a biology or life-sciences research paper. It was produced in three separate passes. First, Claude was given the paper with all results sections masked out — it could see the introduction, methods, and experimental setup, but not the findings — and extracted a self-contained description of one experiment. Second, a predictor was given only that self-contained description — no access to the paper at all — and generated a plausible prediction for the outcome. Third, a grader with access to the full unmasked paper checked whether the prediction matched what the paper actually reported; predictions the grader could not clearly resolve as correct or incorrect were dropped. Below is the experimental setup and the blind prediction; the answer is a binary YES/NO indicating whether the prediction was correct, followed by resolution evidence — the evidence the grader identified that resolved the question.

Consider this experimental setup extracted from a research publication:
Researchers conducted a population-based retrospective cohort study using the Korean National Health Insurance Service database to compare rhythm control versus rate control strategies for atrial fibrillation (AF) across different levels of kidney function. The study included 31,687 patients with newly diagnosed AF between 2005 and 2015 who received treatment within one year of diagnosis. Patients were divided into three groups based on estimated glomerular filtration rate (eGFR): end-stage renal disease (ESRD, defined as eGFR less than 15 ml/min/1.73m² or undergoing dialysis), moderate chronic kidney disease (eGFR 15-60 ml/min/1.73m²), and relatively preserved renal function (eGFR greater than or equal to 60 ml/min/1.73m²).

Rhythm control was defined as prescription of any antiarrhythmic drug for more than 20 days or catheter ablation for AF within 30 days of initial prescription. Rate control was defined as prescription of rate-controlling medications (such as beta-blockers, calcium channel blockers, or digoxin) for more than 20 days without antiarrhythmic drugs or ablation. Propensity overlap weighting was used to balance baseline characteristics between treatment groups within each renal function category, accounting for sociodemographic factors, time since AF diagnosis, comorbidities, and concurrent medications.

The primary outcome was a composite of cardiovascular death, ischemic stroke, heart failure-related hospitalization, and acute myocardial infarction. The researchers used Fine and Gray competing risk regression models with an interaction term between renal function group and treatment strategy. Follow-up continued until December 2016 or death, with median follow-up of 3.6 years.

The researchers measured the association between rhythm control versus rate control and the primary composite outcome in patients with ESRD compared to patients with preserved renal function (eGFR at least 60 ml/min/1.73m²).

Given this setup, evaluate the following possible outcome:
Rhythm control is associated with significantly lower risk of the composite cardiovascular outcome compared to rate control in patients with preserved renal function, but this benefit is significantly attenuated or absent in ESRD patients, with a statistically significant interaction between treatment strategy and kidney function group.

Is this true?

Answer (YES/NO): NO